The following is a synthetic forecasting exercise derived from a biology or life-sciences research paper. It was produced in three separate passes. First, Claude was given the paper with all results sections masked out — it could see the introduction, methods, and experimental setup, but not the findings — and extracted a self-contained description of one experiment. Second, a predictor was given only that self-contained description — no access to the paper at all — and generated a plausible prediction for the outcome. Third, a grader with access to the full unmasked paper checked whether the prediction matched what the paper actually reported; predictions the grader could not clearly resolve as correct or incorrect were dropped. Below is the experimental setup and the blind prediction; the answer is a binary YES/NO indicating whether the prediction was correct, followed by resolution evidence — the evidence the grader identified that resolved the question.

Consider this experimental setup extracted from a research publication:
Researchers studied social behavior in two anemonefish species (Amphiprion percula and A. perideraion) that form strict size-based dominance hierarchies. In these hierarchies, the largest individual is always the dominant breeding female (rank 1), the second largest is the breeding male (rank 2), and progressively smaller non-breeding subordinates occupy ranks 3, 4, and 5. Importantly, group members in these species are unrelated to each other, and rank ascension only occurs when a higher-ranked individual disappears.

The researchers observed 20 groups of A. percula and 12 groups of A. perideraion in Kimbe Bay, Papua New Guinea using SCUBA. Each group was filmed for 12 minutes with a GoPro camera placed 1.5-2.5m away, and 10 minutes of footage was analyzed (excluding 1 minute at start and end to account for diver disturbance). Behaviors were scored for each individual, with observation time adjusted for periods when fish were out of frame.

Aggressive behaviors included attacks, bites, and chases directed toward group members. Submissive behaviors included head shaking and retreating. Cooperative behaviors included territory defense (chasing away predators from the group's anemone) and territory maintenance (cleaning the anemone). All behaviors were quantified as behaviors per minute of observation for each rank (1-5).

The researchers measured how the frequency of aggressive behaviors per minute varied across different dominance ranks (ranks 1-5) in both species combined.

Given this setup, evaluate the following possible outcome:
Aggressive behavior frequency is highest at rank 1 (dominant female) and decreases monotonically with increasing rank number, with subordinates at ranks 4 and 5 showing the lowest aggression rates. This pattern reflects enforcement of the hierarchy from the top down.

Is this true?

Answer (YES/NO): NO